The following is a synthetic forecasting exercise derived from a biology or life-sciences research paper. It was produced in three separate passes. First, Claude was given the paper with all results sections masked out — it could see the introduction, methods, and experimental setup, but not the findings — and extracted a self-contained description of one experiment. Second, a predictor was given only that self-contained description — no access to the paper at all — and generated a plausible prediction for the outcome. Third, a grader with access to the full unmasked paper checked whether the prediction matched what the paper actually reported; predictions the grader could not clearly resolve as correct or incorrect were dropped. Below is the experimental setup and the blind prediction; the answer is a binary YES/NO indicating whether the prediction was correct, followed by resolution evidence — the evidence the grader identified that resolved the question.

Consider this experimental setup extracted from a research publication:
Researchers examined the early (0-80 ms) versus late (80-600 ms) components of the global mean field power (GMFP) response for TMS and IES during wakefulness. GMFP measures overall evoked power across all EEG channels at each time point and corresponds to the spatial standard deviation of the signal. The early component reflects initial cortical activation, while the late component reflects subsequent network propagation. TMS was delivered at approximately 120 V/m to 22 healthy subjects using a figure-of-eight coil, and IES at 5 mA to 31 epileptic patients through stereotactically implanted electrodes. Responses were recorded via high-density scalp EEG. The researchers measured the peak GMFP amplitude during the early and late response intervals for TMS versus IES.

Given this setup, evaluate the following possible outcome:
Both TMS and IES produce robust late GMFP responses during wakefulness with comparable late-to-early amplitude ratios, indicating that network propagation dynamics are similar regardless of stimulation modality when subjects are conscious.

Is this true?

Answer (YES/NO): NO